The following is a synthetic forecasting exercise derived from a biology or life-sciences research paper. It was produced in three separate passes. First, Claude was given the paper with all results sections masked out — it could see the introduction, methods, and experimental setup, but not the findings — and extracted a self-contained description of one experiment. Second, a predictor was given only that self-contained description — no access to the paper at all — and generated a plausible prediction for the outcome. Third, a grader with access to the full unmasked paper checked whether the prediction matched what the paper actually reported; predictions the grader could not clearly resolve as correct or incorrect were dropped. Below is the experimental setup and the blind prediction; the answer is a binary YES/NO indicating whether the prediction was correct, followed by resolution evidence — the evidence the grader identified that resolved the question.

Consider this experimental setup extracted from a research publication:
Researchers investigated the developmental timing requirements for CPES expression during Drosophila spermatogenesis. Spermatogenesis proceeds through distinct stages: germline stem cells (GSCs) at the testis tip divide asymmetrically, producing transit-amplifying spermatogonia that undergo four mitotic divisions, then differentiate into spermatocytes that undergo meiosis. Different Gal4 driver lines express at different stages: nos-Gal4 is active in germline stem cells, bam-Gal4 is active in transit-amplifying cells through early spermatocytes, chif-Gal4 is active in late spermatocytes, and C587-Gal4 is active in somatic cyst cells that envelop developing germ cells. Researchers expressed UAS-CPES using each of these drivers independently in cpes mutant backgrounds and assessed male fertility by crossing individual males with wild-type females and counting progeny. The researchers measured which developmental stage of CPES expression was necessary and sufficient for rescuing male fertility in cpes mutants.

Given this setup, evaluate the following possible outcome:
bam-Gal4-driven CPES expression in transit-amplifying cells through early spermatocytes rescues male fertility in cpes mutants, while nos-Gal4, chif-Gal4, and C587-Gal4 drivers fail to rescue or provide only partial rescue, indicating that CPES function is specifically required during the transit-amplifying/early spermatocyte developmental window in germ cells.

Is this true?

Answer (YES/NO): YES